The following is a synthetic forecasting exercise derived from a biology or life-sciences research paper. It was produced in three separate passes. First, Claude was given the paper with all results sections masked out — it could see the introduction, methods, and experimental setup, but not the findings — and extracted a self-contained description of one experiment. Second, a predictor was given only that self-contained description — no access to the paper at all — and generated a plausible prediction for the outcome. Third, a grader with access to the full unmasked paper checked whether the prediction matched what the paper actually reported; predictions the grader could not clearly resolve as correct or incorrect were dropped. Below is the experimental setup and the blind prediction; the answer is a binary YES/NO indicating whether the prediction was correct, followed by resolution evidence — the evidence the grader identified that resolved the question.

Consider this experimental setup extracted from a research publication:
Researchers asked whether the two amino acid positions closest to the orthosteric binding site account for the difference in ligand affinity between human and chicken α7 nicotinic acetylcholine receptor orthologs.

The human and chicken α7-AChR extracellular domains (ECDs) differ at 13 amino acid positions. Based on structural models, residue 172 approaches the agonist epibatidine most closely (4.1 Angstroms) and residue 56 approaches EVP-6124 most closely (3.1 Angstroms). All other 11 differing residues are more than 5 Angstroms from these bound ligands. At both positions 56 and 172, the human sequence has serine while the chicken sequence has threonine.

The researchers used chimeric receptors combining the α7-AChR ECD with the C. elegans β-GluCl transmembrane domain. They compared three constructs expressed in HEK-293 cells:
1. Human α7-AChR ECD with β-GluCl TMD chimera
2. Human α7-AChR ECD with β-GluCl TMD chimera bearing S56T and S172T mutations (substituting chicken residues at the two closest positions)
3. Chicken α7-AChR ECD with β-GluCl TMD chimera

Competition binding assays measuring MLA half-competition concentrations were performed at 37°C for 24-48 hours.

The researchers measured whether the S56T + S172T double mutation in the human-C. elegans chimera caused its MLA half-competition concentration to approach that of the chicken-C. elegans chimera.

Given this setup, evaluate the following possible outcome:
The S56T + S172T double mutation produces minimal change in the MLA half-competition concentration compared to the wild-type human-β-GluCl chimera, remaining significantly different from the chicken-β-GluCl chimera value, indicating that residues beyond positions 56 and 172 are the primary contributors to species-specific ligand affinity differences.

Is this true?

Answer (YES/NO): YES